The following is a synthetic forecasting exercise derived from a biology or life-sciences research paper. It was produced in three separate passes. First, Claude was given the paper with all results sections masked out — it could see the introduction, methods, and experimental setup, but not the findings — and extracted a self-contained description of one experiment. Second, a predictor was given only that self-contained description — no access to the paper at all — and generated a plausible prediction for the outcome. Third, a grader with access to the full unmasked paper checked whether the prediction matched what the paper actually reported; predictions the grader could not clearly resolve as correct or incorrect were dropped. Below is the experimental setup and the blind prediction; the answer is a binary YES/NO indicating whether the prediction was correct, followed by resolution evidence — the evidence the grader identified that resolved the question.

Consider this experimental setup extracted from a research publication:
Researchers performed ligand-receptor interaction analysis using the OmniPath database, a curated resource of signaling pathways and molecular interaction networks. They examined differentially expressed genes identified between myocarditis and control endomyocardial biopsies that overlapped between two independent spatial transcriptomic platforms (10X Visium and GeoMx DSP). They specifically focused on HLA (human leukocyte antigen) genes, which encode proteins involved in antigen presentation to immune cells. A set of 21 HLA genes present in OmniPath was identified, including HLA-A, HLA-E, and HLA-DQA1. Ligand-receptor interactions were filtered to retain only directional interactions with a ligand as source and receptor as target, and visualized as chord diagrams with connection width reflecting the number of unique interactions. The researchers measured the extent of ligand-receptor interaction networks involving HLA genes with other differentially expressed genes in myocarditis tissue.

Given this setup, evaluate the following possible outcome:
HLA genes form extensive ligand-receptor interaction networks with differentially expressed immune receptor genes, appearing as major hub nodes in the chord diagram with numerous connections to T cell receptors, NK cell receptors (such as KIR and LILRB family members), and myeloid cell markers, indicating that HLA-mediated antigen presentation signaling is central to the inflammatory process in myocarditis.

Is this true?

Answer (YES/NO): YES